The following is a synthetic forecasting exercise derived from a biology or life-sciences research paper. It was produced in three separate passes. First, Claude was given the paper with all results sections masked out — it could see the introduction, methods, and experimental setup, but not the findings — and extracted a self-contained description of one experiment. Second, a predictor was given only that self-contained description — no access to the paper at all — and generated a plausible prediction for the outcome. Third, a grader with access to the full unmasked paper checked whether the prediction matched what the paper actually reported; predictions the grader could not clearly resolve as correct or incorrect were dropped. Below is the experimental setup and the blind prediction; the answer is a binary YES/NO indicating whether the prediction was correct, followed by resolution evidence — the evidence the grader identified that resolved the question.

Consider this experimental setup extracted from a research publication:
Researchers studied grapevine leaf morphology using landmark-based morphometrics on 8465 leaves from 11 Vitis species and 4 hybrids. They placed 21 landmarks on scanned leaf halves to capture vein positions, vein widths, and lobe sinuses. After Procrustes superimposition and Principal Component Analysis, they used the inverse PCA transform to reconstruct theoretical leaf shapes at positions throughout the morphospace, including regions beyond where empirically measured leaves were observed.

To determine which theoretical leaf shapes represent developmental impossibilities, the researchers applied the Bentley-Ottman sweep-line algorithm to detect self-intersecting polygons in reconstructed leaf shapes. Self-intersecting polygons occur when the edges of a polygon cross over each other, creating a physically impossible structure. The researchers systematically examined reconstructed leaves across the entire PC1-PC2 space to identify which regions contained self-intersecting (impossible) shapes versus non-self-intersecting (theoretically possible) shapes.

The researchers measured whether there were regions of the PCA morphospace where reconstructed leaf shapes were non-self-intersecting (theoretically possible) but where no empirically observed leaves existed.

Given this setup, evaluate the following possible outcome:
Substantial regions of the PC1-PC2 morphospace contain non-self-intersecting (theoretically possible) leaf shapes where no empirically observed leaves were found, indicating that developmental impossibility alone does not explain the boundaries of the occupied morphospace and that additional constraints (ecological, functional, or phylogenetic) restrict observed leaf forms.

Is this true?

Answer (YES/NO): NO